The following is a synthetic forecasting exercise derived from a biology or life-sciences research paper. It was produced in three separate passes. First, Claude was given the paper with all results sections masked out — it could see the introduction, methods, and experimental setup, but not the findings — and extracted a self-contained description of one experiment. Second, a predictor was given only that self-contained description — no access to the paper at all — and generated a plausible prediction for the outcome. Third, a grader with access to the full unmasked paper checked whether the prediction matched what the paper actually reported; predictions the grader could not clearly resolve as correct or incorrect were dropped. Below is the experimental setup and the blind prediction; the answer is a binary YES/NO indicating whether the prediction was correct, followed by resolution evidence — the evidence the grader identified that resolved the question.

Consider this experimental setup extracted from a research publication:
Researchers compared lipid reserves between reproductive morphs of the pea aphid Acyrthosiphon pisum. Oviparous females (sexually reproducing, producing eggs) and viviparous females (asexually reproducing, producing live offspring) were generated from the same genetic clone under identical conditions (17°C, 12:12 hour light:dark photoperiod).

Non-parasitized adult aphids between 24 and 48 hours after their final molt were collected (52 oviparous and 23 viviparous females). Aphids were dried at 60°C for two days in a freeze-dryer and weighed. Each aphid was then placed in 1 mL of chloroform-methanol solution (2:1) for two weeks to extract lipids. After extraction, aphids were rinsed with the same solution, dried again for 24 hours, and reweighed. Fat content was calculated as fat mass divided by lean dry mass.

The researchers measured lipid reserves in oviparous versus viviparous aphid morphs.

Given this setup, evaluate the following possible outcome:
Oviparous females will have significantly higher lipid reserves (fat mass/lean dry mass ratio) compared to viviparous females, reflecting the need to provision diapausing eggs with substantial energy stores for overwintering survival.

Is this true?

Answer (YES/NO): YES